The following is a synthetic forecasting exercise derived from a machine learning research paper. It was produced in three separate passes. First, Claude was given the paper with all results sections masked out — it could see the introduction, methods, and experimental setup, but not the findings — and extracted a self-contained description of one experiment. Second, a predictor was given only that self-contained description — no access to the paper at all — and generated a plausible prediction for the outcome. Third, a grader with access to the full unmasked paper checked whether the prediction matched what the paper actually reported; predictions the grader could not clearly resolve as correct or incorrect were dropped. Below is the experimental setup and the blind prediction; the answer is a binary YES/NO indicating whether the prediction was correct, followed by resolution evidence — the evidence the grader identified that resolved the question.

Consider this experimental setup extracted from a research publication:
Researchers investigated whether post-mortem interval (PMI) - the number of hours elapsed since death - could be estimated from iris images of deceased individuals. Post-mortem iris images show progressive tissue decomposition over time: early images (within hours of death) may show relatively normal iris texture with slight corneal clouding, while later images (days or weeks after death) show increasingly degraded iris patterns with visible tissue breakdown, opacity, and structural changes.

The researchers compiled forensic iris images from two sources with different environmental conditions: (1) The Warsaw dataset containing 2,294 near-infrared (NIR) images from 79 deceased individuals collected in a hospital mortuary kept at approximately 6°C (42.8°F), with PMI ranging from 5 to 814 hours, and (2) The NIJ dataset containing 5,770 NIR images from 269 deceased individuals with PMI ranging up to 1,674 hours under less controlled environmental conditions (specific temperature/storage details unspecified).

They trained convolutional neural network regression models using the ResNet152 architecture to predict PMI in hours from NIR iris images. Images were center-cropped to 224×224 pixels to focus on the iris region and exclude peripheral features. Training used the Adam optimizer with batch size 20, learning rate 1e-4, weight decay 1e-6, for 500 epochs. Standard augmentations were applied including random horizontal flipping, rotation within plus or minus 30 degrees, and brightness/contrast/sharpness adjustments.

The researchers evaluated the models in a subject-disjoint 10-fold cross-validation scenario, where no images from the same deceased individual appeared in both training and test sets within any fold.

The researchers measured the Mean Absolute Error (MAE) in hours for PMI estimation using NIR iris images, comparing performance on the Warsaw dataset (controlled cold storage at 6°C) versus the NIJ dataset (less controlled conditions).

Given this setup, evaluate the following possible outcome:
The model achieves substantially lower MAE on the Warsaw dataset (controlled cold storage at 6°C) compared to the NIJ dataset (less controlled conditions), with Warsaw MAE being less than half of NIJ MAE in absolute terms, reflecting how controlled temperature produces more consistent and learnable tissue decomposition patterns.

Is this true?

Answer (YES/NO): NO